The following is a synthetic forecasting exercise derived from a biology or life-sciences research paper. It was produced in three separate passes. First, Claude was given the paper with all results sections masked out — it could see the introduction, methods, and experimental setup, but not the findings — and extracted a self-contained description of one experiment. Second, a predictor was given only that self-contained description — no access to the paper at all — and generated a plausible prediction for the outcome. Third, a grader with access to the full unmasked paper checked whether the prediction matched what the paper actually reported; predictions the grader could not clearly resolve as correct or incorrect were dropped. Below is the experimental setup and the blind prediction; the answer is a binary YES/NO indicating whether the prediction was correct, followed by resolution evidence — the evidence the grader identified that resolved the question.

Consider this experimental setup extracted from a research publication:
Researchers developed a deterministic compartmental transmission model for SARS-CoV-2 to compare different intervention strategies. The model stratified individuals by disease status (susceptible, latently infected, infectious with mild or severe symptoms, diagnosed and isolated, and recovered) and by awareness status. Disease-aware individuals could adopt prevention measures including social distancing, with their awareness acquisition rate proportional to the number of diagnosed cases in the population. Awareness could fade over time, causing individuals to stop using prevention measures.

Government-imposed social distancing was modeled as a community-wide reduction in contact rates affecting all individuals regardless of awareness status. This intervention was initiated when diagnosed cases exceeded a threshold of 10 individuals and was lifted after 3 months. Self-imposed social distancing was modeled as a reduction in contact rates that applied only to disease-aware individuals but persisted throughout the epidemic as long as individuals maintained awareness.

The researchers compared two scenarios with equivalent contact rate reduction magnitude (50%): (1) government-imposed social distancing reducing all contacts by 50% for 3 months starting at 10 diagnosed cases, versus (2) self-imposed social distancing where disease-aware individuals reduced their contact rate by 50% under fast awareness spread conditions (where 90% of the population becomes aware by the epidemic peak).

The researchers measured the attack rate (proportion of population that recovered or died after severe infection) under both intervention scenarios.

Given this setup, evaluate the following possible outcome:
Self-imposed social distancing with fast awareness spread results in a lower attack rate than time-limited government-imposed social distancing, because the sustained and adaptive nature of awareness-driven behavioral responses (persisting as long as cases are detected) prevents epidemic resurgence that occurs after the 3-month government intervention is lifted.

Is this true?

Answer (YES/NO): YES